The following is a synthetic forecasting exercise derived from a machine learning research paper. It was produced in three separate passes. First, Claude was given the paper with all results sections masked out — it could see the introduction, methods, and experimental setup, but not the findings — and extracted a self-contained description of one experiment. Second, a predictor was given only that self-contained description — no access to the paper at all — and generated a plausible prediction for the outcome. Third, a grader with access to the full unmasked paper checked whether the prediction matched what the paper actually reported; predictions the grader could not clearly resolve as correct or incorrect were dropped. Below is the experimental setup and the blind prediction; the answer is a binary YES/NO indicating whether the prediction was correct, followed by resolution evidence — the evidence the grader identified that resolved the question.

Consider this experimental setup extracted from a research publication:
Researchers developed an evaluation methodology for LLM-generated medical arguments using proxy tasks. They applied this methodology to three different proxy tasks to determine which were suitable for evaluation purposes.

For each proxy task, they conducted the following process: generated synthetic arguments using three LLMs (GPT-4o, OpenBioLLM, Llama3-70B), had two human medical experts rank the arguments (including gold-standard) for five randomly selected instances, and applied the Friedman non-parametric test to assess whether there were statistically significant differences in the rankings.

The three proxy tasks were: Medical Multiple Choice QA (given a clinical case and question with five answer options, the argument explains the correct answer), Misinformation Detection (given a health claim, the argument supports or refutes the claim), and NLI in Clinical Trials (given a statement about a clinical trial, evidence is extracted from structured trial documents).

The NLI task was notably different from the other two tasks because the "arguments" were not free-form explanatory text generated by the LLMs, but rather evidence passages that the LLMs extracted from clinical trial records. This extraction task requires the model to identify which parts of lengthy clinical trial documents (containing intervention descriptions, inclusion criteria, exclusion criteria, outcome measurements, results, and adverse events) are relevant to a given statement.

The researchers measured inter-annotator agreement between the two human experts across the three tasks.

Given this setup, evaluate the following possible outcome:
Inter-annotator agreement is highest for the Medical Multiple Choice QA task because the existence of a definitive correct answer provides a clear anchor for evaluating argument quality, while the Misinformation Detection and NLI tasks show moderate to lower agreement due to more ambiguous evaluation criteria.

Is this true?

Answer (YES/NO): NO